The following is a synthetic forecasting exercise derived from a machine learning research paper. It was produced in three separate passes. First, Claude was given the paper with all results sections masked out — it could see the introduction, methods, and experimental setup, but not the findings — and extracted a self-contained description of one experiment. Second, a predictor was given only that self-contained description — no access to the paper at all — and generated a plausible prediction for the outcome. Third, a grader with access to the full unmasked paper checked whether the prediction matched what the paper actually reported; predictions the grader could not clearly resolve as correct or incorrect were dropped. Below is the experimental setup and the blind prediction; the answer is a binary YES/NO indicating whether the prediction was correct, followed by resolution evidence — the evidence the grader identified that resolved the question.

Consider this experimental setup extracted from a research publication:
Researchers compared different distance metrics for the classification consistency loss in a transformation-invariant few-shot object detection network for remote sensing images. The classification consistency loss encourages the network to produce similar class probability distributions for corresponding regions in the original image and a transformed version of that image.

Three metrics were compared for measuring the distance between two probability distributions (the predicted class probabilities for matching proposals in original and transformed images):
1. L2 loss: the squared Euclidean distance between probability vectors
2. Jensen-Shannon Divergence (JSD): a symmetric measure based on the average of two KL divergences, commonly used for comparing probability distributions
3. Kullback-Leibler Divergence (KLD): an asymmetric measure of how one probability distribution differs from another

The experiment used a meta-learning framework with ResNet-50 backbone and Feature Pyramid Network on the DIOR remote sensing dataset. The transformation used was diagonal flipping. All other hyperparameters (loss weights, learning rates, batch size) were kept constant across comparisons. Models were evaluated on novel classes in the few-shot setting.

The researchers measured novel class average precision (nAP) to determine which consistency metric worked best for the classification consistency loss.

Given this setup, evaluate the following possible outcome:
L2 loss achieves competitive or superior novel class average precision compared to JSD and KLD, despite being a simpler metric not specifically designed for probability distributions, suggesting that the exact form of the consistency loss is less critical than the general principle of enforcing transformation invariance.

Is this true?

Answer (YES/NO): YES